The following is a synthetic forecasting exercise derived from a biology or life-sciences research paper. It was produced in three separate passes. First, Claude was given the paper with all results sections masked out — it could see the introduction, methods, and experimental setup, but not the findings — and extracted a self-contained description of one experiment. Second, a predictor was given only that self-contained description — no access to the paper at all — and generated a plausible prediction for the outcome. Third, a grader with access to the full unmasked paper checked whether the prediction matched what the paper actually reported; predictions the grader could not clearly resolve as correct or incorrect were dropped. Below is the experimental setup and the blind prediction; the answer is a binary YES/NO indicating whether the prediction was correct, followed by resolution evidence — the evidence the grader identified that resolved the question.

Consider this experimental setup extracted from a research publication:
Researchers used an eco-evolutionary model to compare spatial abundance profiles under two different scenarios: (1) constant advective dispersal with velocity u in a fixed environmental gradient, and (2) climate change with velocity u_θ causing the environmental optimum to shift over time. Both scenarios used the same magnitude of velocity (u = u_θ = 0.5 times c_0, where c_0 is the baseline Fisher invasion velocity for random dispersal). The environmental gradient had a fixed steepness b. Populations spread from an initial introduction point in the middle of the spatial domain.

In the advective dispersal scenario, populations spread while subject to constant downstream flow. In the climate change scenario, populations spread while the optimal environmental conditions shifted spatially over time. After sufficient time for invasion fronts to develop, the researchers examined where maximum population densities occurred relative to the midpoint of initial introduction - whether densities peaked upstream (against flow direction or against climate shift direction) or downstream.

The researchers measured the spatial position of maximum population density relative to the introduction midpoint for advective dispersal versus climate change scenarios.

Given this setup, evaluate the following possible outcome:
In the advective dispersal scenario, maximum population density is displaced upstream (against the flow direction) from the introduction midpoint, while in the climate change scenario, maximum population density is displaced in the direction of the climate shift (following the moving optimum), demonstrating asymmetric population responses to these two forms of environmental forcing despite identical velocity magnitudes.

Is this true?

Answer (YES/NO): YES